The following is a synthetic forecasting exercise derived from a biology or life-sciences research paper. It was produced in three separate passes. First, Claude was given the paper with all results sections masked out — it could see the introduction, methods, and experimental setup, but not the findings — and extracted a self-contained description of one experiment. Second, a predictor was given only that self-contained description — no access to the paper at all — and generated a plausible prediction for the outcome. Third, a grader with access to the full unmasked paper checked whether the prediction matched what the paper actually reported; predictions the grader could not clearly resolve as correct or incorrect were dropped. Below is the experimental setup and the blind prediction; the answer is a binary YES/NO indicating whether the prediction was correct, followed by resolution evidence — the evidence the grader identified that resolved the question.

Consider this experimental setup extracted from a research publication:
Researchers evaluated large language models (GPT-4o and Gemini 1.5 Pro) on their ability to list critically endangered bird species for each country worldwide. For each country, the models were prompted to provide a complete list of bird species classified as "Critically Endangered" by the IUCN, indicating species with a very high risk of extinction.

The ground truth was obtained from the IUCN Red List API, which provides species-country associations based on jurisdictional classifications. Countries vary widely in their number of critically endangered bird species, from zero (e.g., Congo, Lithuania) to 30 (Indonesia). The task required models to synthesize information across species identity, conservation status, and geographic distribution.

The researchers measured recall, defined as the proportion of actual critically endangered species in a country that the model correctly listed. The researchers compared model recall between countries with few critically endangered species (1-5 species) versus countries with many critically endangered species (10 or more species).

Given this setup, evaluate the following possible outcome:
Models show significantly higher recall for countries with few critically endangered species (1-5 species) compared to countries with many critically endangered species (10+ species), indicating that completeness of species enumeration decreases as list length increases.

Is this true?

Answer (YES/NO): NO